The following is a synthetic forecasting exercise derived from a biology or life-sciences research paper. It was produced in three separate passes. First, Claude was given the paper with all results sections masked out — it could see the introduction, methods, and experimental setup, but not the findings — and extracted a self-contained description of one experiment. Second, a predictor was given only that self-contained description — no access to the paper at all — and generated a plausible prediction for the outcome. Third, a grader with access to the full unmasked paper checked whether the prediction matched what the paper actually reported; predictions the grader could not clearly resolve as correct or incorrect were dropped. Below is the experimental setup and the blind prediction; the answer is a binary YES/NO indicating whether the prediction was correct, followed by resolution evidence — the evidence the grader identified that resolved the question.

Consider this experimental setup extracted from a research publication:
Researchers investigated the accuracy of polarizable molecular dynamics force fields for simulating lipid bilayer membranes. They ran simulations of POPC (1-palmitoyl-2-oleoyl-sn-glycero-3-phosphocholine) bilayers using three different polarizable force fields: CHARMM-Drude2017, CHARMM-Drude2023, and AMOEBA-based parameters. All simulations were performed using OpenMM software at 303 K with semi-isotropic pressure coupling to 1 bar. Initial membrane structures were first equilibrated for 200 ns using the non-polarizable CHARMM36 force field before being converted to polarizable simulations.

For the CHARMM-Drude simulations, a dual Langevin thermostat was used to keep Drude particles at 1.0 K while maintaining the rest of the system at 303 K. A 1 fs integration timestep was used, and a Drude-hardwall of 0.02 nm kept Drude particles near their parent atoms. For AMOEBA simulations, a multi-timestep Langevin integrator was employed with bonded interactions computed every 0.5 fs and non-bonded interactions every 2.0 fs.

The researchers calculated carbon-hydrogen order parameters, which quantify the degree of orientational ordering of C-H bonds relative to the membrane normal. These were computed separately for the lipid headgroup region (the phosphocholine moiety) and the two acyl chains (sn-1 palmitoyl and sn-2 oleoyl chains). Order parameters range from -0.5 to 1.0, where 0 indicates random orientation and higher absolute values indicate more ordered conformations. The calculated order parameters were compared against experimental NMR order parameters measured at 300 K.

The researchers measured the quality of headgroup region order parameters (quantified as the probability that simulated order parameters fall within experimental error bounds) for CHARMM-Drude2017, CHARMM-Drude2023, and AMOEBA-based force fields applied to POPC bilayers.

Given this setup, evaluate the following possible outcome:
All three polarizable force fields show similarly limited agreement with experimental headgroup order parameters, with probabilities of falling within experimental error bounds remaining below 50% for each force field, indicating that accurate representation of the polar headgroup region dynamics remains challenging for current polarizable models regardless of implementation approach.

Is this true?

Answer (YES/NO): NO